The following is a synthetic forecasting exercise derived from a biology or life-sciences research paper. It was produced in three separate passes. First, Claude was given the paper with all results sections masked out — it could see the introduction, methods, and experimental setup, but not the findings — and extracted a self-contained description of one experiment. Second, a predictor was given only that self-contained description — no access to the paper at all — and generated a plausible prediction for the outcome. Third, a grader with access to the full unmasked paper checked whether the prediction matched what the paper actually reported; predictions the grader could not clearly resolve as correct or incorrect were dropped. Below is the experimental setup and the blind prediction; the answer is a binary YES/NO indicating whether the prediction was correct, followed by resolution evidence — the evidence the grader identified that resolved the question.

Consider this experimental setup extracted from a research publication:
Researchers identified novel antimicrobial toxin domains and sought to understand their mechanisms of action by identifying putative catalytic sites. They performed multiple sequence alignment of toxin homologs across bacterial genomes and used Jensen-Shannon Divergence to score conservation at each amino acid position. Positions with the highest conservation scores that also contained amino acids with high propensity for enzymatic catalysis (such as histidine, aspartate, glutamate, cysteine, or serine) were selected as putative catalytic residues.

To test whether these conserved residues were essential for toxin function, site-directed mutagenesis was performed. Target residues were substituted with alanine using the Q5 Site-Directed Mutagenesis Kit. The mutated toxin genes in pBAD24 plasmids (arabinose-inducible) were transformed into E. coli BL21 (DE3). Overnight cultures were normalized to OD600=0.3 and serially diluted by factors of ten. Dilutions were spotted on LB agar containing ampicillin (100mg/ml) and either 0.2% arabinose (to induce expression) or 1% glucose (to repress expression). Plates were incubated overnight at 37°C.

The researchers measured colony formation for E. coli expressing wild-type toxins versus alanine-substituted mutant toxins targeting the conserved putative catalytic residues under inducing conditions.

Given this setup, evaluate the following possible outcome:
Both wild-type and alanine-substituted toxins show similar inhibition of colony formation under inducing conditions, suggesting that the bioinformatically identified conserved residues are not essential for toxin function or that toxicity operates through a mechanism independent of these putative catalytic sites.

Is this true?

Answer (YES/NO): NO